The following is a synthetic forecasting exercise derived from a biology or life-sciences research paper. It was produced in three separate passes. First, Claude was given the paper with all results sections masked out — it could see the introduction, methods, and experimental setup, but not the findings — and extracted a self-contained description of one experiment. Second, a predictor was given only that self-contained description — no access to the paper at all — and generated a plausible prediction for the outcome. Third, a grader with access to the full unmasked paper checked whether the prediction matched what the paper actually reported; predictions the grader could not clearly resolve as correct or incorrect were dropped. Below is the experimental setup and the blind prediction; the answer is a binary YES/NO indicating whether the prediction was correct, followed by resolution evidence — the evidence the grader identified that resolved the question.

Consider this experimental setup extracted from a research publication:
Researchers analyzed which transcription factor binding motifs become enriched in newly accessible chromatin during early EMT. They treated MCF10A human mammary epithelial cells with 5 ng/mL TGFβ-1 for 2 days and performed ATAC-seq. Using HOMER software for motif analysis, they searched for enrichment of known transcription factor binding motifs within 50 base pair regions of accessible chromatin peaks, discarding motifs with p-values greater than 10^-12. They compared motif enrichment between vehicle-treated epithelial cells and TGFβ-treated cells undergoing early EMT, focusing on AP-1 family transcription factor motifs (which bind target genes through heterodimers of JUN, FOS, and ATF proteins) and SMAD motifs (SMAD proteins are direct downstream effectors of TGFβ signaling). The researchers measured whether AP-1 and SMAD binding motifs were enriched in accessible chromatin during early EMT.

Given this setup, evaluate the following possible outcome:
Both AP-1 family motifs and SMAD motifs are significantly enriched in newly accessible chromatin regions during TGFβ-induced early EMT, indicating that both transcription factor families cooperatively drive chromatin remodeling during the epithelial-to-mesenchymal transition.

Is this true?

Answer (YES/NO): YES